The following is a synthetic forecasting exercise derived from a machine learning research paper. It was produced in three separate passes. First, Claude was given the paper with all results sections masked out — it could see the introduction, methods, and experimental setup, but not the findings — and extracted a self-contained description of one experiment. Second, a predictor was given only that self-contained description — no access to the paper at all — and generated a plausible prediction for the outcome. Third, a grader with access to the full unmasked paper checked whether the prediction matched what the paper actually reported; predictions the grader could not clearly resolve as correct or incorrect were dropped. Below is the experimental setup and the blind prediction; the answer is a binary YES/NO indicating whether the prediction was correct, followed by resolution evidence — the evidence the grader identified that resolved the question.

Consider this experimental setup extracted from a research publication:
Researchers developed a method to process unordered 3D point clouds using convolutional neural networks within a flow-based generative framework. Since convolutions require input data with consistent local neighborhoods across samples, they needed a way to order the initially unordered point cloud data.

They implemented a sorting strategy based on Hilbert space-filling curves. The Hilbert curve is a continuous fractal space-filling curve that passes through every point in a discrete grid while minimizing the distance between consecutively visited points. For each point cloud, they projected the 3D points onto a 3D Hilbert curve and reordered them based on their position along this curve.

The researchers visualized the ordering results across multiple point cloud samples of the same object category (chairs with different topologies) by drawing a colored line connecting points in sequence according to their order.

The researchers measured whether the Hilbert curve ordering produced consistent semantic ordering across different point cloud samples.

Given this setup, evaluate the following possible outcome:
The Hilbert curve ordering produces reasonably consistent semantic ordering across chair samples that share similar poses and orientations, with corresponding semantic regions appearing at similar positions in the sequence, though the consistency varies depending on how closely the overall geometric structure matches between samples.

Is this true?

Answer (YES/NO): NO